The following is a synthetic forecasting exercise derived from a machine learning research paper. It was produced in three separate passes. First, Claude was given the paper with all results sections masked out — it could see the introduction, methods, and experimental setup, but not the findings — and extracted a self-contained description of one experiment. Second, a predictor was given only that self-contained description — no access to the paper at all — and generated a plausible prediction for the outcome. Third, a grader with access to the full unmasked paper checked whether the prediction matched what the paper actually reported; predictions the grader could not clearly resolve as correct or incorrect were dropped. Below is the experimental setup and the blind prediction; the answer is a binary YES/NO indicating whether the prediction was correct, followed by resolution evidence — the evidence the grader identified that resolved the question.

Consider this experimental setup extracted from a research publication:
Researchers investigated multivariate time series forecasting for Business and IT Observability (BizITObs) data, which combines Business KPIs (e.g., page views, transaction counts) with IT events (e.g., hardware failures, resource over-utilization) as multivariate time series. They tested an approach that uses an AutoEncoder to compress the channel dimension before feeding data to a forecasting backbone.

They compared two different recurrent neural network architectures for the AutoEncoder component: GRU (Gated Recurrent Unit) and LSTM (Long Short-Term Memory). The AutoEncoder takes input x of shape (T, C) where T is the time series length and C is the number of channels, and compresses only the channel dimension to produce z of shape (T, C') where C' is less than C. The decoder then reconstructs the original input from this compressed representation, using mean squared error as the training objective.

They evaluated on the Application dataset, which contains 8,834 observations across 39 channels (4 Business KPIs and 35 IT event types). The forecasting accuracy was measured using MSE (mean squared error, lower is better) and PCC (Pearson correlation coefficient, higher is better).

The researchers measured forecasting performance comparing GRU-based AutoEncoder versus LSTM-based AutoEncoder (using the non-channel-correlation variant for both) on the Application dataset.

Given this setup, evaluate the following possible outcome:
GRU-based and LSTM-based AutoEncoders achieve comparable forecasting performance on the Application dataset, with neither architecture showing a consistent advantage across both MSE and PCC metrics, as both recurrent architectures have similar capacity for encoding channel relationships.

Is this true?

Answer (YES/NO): NO